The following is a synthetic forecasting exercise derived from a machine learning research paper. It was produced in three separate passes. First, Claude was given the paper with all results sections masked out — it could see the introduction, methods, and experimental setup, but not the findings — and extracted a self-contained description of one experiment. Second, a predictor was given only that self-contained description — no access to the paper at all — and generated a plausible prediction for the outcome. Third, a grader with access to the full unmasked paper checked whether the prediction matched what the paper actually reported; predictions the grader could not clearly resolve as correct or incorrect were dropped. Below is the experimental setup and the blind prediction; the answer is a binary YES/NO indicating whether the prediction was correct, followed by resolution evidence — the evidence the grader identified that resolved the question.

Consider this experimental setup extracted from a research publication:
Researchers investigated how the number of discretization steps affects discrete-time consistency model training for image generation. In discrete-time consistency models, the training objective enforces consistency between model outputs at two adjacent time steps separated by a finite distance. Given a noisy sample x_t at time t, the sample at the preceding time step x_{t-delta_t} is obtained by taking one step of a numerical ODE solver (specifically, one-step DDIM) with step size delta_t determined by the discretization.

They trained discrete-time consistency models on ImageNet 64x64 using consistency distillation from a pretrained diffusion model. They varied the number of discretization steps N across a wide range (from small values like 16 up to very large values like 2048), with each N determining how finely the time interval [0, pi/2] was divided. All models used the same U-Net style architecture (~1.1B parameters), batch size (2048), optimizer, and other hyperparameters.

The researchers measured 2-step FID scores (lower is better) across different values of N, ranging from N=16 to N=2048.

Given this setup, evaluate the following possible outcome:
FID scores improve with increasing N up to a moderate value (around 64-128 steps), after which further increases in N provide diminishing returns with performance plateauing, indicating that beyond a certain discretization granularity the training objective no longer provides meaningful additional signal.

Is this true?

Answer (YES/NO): NO